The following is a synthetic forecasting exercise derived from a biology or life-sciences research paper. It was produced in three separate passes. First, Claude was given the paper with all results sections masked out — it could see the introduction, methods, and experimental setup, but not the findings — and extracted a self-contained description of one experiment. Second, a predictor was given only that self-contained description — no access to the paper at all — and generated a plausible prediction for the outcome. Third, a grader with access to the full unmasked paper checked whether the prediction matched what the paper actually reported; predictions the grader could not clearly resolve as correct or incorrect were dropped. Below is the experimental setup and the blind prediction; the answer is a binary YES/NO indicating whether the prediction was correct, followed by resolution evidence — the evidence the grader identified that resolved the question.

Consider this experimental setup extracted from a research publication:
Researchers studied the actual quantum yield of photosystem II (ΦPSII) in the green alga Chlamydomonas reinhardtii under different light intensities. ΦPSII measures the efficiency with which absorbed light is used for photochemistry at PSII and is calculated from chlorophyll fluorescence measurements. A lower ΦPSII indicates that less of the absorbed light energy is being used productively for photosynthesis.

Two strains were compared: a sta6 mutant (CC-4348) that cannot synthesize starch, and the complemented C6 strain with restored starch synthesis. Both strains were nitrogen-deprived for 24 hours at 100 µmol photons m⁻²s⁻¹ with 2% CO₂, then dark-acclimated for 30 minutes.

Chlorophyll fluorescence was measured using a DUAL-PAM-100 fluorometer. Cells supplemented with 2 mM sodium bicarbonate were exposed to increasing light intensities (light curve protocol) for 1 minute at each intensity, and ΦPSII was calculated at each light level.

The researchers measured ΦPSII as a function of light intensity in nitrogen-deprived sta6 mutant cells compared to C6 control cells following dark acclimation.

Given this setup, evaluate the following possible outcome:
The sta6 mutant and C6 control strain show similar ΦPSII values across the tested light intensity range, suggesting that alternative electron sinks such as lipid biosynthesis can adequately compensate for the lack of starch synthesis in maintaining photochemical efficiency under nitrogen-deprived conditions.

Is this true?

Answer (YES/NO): NO